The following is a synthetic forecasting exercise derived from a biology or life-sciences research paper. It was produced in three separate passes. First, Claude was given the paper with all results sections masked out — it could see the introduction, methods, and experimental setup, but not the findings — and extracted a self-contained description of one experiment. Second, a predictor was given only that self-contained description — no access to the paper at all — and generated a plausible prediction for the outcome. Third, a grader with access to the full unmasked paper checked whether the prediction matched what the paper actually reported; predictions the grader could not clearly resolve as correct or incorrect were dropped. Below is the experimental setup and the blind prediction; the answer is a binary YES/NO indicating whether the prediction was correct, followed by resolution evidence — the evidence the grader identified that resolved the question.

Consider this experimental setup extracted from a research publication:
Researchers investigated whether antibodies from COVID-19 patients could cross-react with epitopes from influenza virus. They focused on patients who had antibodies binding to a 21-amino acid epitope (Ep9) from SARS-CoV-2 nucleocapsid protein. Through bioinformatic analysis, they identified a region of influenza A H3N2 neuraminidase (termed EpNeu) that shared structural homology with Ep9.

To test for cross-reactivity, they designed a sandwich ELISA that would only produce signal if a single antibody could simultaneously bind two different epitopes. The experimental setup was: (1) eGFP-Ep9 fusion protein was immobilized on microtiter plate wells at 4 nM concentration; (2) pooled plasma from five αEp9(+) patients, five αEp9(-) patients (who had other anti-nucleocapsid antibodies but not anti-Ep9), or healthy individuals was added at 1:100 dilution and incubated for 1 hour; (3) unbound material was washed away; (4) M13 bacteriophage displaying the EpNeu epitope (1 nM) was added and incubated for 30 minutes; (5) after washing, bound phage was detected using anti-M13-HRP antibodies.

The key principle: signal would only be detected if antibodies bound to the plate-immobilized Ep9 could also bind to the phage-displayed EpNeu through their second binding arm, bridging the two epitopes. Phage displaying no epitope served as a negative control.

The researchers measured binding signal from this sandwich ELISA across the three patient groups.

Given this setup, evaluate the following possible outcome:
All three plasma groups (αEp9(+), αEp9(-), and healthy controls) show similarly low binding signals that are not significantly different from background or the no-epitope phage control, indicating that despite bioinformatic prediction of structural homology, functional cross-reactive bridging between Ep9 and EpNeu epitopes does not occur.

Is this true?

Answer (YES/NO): NO